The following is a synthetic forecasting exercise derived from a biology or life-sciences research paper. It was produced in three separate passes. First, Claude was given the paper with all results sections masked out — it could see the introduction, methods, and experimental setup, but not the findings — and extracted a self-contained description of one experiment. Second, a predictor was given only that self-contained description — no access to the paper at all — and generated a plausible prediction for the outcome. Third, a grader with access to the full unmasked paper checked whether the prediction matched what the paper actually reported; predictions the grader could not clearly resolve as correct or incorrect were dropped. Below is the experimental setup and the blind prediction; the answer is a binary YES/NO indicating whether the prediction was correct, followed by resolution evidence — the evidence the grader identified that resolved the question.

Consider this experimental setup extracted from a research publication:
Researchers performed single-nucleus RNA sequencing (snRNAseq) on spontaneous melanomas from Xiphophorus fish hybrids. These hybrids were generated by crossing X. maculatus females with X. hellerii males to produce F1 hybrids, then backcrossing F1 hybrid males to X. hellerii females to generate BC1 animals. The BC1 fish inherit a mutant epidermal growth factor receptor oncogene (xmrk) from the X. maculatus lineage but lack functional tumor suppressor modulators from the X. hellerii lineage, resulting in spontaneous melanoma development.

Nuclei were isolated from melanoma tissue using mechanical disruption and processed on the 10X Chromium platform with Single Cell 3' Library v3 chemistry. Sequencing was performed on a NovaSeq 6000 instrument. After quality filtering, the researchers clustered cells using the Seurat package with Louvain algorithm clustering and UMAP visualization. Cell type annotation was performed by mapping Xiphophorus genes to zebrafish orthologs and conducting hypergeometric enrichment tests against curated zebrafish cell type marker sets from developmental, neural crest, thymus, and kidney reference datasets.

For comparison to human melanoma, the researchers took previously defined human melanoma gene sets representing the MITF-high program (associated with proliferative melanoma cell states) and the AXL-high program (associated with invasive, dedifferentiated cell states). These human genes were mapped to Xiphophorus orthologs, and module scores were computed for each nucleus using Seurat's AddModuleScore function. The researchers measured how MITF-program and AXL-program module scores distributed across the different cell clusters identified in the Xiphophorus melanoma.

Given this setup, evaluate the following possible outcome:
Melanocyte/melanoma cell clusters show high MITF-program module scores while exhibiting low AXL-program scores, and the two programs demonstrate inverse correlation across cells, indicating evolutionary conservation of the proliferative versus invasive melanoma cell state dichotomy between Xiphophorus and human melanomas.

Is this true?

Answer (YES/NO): NO